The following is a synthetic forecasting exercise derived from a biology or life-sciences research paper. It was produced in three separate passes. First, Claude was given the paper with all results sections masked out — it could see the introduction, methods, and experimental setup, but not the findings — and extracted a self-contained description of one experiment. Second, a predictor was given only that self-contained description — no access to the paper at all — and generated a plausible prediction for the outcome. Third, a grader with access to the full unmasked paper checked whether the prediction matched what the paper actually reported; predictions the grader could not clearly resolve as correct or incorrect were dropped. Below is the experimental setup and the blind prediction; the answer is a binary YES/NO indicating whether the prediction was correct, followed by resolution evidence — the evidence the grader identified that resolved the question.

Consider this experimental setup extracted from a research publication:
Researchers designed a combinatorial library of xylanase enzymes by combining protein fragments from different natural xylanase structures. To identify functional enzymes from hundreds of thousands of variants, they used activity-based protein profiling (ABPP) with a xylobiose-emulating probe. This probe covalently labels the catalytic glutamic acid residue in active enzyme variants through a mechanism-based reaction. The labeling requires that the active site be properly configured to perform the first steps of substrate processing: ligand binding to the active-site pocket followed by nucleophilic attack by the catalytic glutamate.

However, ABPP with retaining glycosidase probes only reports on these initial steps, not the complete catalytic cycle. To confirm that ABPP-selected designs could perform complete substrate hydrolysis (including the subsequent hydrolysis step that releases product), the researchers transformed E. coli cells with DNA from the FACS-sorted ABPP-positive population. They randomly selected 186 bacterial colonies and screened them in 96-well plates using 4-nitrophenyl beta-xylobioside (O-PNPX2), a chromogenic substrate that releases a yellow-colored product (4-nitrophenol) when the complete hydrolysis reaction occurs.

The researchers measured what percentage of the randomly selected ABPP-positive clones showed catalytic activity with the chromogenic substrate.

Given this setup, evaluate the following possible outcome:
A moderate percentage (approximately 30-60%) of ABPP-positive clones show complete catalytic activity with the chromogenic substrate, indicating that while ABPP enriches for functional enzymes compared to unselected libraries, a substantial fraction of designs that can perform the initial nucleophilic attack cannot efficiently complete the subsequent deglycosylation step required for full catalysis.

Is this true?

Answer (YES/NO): YES